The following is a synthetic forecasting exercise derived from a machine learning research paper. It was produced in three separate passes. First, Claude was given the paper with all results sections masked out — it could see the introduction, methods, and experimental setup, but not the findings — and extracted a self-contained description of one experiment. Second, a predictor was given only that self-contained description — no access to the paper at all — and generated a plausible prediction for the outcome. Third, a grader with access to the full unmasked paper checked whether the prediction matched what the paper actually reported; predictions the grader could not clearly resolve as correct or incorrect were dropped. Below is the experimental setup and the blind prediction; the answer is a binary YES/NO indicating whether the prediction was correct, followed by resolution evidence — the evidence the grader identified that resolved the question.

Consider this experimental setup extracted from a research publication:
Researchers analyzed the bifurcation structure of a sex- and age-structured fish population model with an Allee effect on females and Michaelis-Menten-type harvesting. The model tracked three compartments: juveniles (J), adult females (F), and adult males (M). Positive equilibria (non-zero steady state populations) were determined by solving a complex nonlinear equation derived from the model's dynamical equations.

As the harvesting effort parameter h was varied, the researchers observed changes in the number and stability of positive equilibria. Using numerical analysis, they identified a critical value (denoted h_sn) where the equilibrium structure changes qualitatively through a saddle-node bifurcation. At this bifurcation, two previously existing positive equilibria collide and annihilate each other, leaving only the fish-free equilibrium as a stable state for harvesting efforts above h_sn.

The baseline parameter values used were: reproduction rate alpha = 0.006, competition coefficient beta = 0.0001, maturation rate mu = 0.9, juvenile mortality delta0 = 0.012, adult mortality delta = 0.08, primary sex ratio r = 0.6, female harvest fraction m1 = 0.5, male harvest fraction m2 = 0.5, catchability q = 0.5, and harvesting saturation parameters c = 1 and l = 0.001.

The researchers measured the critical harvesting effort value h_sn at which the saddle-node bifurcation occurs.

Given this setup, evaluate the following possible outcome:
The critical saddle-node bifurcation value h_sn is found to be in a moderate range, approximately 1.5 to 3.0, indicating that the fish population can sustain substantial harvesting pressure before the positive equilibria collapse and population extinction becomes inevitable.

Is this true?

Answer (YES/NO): NO